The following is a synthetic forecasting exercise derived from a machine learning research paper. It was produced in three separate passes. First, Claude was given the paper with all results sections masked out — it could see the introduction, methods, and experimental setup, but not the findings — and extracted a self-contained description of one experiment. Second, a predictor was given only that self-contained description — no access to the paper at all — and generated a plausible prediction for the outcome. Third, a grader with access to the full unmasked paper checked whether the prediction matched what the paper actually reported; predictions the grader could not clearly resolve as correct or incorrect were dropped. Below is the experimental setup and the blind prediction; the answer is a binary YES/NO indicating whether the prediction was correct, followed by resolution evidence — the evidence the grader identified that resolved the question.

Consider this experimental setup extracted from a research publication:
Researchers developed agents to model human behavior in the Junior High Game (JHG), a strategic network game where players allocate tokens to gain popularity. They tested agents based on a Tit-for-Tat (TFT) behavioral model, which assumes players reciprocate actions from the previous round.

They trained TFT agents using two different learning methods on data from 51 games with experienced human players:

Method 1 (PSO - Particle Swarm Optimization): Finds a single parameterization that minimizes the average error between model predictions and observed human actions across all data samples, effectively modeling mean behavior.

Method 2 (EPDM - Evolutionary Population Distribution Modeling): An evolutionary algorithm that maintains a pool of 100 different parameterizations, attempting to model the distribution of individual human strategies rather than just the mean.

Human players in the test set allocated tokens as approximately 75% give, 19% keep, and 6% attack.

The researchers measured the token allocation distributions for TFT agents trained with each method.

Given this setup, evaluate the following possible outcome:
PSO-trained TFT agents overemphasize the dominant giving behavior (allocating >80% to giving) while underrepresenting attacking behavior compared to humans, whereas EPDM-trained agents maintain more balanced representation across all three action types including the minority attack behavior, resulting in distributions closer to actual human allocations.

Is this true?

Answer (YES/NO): NO